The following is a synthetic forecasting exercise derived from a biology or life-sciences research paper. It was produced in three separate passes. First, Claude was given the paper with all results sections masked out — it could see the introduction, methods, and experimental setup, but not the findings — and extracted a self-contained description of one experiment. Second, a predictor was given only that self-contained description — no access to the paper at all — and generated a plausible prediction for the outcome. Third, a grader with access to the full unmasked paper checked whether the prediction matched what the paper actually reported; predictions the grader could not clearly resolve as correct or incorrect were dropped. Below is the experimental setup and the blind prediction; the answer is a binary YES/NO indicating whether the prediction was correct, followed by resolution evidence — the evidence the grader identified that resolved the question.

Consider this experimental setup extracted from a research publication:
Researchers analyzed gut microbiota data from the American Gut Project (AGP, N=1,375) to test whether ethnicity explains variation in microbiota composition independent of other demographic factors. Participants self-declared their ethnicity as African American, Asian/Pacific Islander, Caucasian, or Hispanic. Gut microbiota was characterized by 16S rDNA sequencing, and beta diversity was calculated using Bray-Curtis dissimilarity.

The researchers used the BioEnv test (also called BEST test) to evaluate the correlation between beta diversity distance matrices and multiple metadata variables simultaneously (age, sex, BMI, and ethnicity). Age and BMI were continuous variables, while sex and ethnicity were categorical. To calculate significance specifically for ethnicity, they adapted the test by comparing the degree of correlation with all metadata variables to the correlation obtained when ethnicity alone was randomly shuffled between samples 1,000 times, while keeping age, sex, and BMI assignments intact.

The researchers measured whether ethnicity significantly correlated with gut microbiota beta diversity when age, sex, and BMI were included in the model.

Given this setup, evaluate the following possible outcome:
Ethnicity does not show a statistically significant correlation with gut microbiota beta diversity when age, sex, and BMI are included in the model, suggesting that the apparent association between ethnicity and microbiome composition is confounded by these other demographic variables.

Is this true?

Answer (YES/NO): NO